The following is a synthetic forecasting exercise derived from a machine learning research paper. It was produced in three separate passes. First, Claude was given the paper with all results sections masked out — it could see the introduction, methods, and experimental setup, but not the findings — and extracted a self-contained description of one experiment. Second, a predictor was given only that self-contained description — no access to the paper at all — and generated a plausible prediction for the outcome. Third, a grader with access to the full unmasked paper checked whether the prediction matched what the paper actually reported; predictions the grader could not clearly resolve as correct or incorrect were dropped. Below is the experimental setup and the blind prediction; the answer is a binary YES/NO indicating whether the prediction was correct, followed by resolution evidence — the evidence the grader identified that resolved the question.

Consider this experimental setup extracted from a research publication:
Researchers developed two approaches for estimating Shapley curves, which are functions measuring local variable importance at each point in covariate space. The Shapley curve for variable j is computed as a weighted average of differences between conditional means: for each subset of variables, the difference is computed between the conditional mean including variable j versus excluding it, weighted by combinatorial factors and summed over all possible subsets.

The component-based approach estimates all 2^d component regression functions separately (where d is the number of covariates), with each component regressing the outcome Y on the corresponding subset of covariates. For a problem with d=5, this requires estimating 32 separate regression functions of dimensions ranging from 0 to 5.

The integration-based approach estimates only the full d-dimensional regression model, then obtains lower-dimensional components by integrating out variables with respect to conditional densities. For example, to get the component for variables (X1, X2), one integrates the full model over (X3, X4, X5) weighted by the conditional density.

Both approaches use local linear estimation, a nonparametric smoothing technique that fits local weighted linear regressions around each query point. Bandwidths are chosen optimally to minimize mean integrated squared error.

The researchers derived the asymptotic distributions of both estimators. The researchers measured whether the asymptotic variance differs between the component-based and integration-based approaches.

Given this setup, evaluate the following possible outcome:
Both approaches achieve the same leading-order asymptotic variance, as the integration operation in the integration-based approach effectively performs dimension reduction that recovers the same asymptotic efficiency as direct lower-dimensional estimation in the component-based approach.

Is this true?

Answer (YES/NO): YES